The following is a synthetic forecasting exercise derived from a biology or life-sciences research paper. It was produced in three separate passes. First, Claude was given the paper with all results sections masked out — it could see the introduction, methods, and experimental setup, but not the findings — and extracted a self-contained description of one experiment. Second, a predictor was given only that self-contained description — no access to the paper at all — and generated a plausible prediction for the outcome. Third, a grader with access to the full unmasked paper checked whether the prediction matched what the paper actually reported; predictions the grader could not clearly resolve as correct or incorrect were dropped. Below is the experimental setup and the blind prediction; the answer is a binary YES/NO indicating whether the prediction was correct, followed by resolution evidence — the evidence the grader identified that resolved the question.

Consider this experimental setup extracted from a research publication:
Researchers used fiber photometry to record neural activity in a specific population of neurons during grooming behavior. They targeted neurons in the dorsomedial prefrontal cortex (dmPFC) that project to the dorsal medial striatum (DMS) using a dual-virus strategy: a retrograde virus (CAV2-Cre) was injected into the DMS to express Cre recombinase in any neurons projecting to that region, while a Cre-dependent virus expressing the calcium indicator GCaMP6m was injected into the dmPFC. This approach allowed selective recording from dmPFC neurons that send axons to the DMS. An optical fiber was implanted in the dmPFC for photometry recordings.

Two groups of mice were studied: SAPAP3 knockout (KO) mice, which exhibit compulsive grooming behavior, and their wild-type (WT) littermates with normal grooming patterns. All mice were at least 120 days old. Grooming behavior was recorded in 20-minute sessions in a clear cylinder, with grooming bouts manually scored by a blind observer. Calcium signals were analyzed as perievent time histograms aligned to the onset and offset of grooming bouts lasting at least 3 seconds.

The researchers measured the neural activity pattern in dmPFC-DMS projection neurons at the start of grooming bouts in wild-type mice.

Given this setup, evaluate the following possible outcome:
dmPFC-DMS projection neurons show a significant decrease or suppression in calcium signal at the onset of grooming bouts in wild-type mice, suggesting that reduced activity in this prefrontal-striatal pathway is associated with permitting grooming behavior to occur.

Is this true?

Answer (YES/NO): YES